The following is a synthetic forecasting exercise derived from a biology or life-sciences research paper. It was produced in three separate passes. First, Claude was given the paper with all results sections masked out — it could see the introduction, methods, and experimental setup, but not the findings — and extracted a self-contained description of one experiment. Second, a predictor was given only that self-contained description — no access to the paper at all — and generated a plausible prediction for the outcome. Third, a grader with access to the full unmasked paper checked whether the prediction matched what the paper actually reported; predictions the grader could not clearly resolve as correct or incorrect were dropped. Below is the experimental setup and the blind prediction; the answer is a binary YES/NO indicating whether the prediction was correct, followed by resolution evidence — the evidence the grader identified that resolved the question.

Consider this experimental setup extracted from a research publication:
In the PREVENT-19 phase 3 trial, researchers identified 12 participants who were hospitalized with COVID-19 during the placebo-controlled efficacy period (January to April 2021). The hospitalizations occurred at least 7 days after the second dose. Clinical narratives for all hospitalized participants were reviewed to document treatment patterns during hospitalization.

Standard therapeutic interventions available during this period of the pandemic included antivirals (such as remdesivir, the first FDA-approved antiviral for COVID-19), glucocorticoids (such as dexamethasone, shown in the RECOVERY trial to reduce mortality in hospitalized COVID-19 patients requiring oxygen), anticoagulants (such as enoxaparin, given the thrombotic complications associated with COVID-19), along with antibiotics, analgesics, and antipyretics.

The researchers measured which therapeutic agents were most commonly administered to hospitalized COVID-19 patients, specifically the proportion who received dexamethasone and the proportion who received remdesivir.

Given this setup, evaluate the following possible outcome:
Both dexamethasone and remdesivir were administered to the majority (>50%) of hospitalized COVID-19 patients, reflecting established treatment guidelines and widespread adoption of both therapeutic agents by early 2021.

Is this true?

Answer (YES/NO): YES